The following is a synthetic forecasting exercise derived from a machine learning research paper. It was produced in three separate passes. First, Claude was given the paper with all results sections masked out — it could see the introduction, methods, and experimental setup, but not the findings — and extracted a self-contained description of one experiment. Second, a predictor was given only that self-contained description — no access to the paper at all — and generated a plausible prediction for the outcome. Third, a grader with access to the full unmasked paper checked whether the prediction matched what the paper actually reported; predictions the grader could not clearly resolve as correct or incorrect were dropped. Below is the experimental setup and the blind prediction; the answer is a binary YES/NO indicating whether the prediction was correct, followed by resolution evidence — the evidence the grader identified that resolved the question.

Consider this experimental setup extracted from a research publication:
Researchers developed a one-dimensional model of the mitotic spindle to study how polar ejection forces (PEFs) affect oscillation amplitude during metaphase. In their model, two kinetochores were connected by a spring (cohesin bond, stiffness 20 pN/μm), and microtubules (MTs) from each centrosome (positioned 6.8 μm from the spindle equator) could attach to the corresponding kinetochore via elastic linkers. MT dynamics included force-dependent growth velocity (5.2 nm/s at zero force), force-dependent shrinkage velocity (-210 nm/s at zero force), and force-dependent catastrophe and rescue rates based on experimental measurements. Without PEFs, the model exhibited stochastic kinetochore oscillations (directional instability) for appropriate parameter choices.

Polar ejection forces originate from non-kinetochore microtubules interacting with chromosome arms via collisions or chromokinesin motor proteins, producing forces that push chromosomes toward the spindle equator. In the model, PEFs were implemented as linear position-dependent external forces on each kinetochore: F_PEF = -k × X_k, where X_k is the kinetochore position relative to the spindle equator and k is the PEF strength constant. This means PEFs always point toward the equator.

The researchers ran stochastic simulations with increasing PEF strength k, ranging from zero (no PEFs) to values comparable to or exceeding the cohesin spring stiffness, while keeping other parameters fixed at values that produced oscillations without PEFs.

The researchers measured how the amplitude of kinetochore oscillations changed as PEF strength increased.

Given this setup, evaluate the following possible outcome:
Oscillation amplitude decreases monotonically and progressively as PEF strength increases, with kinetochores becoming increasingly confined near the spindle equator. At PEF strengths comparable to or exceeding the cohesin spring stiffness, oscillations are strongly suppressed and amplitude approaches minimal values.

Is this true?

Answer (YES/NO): NO